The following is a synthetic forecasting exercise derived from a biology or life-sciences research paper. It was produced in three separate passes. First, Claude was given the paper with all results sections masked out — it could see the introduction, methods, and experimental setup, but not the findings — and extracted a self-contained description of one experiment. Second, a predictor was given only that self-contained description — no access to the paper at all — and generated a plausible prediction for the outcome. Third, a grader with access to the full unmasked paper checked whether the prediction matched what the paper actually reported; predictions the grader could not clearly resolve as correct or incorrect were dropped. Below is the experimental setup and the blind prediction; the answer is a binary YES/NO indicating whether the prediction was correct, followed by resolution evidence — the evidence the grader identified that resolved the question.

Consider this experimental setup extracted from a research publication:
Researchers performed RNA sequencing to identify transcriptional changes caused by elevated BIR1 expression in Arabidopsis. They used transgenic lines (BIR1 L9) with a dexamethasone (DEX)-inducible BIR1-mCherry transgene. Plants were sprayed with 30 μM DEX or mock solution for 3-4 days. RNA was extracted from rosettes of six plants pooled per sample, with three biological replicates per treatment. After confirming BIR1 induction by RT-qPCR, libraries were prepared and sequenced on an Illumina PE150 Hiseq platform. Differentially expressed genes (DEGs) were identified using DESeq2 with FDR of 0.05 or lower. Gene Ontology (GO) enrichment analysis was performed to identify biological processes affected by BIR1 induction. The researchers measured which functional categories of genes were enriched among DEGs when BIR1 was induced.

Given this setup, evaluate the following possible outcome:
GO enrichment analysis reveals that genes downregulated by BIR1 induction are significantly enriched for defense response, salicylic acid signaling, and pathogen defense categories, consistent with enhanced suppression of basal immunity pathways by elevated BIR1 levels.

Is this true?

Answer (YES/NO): NO